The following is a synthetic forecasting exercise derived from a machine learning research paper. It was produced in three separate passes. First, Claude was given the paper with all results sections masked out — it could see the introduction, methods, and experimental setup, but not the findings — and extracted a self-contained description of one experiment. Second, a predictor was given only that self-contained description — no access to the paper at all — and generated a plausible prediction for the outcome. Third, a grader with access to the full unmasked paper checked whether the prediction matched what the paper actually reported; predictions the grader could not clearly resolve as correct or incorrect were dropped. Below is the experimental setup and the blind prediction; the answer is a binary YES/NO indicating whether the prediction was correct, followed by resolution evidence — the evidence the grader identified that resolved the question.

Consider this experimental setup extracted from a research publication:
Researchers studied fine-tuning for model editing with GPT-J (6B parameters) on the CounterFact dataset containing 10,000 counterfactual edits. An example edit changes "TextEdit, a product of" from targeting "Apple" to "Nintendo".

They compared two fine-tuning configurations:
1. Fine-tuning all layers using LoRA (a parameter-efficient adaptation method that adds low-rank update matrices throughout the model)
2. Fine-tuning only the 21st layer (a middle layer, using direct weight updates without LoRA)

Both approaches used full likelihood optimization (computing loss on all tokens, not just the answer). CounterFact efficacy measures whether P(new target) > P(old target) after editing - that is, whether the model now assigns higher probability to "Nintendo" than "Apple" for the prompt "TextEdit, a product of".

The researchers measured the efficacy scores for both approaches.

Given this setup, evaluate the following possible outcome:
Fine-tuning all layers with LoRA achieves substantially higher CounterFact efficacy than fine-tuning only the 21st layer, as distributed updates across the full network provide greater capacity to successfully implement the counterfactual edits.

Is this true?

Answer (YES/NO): NO